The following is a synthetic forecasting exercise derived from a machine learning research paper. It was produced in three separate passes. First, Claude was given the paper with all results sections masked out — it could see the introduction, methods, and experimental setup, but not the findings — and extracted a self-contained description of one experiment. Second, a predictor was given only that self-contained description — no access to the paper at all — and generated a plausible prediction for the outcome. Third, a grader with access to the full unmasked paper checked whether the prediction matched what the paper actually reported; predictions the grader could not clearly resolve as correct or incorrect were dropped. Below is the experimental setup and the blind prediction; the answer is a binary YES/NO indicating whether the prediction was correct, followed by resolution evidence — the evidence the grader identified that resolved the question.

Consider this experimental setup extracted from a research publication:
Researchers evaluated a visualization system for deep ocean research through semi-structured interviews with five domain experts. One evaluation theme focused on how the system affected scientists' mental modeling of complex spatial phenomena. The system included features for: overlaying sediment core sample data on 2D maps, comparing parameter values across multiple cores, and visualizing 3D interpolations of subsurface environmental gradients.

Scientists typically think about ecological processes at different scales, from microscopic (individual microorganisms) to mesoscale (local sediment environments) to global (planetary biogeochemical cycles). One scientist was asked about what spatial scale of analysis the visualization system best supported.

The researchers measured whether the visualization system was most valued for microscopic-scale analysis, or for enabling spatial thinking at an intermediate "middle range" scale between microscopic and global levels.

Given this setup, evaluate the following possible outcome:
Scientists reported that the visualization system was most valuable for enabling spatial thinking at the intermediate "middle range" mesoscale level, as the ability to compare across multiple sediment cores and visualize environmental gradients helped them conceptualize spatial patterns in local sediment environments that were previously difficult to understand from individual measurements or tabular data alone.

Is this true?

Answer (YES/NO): YES